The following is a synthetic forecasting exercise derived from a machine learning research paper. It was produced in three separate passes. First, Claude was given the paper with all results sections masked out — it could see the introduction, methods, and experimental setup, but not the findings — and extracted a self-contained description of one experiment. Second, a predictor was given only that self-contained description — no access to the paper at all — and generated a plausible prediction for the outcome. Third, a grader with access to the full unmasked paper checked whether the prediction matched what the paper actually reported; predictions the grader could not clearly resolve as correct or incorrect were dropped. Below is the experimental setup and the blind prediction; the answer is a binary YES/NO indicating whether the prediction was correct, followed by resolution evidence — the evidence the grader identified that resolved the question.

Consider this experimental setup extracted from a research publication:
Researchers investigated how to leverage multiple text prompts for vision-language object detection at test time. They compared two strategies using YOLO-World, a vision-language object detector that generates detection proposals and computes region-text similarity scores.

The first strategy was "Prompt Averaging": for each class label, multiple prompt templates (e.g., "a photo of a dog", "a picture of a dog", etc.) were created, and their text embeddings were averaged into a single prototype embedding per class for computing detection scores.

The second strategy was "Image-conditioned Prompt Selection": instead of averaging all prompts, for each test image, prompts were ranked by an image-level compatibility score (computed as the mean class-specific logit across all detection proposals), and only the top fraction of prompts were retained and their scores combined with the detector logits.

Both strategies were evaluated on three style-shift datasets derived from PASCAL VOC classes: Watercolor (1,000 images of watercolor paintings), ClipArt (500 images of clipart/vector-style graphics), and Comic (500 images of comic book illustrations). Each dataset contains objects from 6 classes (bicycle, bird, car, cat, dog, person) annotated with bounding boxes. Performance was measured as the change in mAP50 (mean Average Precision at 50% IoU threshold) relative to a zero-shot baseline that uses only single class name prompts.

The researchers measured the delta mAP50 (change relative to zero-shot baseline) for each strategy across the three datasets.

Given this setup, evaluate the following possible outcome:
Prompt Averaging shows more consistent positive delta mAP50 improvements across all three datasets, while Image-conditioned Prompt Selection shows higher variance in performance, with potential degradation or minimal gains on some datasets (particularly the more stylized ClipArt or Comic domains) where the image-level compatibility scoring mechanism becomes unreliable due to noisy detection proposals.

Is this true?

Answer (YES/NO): NO